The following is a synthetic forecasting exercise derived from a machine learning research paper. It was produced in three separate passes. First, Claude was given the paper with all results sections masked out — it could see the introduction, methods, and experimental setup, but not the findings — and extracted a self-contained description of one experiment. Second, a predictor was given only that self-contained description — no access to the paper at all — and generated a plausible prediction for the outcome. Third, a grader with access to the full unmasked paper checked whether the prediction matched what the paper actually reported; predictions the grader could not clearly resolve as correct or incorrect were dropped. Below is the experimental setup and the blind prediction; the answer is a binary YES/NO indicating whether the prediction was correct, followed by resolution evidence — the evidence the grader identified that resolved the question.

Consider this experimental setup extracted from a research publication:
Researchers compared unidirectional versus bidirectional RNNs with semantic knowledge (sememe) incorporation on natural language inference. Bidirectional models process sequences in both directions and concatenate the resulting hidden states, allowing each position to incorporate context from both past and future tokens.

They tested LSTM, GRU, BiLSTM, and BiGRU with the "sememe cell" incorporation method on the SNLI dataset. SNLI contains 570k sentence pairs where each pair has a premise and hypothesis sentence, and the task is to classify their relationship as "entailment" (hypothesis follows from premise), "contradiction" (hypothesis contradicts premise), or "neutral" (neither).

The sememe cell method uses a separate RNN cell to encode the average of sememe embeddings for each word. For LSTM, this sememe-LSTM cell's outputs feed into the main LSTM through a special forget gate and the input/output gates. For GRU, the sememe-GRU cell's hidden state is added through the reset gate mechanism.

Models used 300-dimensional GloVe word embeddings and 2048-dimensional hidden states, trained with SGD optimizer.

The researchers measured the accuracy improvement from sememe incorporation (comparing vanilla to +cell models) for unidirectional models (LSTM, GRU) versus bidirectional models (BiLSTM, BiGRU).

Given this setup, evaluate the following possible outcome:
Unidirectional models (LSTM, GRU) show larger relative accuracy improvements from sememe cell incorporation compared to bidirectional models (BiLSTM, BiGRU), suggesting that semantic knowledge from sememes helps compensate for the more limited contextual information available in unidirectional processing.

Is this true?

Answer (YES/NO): NO